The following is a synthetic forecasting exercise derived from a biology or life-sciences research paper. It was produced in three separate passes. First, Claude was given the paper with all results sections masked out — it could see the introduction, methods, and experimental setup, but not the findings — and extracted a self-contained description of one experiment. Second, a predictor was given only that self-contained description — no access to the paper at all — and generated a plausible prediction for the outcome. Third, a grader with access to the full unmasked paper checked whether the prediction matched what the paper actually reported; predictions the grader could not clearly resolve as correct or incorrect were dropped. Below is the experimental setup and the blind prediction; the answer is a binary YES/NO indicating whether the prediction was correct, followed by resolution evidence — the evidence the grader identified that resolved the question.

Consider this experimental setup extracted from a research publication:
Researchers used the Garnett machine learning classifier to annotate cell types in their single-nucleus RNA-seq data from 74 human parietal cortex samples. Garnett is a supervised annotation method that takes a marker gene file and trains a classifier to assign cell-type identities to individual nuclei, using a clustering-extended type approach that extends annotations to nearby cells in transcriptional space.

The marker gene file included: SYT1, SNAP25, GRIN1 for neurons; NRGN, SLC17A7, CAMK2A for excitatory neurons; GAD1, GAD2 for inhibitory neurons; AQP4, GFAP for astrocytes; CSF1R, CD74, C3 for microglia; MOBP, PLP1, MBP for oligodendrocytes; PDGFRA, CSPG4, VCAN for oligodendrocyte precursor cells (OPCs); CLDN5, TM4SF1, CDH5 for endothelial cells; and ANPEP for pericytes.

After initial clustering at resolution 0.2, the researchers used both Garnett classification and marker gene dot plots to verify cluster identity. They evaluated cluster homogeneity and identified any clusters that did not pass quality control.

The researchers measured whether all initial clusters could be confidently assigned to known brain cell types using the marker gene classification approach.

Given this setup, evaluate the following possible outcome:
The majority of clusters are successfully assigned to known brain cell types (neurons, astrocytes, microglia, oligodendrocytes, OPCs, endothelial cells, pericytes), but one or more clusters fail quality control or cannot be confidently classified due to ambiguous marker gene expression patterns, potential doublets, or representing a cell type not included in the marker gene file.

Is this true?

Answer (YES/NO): YES